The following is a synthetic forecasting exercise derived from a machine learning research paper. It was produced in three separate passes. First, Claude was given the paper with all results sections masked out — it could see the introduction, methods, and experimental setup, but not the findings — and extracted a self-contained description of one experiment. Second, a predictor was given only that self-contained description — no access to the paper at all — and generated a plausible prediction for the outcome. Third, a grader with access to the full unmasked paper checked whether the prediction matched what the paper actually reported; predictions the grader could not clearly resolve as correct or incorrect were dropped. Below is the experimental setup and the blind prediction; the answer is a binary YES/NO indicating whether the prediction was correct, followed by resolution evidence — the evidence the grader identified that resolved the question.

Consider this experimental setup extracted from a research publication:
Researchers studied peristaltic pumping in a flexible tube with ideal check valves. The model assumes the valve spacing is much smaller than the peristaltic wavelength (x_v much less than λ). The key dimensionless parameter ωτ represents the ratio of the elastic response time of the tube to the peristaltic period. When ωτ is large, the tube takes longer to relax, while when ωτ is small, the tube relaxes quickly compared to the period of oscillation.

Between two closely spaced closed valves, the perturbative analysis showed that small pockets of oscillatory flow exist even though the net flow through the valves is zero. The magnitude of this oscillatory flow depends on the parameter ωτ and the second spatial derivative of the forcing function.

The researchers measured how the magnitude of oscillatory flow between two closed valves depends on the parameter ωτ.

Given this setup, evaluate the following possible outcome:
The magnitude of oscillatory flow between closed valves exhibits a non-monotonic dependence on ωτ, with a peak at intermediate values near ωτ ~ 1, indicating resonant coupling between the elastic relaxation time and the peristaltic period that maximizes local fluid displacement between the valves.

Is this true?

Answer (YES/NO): NO